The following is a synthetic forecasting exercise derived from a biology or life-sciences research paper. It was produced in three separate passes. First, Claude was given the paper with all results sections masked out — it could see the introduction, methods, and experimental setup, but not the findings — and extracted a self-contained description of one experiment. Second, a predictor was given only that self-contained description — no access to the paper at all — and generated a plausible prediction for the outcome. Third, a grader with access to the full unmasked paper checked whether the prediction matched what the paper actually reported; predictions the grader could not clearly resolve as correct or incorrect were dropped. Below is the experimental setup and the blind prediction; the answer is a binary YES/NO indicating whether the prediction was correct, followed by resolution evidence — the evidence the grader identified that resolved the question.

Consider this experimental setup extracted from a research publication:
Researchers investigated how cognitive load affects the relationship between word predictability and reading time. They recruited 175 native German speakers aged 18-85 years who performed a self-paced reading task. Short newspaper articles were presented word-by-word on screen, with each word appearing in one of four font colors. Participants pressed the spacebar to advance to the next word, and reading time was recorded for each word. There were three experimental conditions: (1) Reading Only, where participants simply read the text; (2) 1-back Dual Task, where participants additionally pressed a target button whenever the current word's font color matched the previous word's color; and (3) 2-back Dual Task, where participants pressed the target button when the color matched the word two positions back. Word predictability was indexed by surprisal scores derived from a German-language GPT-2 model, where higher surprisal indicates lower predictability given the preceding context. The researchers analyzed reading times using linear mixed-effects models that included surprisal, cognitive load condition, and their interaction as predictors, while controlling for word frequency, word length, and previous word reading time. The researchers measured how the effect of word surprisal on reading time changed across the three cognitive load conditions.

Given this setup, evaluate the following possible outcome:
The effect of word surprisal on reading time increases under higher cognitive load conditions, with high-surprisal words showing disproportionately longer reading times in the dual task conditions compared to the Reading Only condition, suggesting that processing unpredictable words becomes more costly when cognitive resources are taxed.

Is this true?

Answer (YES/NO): NO